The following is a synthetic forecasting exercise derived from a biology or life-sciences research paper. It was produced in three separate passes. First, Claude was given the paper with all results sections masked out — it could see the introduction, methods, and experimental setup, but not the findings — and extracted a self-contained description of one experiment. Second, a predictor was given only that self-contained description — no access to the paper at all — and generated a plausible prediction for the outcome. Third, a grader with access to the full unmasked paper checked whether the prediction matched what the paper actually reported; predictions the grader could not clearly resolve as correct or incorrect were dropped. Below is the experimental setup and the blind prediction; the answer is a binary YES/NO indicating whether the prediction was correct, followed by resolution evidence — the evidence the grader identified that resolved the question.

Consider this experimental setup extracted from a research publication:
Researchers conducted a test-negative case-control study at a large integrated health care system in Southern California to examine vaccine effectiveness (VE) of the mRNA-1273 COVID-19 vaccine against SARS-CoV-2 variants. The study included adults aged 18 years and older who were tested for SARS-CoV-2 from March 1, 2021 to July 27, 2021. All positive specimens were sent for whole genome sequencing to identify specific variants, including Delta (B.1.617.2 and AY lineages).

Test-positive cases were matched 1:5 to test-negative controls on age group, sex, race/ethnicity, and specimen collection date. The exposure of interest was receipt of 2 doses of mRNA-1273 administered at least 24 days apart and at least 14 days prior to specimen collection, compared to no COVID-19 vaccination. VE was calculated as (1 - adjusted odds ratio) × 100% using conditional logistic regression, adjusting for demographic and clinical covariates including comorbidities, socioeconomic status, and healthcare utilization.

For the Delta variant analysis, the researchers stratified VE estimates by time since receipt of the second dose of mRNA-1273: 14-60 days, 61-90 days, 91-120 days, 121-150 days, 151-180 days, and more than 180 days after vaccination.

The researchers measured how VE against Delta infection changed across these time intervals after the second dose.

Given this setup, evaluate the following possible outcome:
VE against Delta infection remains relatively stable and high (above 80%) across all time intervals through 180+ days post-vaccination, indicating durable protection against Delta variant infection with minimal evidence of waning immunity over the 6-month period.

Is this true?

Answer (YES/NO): NO